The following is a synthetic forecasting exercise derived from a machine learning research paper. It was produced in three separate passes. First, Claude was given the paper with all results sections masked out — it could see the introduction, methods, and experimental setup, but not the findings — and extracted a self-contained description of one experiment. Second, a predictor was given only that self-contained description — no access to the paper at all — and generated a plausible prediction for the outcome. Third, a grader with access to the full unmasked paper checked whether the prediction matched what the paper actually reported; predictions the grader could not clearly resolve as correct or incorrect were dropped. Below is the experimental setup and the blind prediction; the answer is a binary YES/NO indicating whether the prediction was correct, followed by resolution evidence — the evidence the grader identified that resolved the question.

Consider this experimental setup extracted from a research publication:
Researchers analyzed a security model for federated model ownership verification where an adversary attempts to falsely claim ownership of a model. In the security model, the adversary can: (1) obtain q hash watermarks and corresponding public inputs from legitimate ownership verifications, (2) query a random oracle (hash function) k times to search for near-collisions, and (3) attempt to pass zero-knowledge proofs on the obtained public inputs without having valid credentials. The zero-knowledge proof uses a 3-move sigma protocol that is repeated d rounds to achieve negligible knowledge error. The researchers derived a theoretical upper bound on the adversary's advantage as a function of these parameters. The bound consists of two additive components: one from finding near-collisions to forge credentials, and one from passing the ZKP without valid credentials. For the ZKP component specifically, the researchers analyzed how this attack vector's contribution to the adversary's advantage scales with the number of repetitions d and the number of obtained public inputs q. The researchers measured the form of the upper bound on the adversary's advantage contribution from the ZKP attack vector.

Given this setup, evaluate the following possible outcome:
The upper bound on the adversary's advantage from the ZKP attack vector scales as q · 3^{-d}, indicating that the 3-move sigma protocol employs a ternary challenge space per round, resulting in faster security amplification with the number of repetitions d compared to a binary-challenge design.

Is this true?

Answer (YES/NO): NO